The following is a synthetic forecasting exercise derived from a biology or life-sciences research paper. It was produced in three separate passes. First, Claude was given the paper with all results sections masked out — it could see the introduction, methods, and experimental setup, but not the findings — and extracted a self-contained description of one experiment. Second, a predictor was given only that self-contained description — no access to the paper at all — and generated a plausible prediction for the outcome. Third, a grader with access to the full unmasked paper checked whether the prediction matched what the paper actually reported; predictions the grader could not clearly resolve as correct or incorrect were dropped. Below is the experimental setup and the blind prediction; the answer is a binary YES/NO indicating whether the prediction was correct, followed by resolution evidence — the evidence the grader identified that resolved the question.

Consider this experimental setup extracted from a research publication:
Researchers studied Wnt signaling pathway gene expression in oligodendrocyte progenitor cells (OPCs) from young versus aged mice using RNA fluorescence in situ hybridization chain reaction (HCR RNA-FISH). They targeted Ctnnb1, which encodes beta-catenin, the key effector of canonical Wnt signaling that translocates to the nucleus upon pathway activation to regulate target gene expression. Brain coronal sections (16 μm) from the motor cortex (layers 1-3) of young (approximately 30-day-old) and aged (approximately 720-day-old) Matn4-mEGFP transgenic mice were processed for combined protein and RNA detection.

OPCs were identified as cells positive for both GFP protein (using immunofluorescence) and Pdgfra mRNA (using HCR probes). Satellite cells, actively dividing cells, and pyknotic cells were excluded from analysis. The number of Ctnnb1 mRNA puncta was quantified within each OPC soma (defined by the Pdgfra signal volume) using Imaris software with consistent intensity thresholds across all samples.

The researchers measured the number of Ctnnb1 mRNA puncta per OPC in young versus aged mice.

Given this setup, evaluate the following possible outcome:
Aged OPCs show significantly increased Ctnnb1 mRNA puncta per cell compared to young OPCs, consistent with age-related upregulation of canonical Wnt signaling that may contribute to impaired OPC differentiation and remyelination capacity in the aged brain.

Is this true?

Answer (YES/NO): YES